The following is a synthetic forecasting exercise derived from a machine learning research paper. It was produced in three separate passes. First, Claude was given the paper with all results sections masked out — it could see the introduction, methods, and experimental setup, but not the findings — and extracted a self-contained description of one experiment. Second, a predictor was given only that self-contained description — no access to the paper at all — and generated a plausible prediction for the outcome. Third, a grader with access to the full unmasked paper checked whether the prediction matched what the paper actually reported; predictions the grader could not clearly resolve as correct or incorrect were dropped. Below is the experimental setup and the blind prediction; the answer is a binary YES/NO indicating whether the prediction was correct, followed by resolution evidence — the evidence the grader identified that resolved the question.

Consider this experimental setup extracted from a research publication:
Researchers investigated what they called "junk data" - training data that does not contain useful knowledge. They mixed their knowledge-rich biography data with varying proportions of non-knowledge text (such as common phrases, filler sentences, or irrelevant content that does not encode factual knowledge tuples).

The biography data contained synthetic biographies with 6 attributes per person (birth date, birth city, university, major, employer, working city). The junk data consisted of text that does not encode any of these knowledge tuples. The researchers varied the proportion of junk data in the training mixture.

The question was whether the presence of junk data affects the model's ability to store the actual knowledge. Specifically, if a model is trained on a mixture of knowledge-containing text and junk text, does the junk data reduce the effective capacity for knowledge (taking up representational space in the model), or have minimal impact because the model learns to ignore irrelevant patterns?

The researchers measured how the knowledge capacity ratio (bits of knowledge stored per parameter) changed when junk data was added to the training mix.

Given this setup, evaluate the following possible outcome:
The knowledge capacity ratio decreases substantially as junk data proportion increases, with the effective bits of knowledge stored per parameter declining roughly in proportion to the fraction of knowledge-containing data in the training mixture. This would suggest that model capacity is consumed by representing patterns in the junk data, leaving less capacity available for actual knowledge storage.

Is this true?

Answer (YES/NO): NO